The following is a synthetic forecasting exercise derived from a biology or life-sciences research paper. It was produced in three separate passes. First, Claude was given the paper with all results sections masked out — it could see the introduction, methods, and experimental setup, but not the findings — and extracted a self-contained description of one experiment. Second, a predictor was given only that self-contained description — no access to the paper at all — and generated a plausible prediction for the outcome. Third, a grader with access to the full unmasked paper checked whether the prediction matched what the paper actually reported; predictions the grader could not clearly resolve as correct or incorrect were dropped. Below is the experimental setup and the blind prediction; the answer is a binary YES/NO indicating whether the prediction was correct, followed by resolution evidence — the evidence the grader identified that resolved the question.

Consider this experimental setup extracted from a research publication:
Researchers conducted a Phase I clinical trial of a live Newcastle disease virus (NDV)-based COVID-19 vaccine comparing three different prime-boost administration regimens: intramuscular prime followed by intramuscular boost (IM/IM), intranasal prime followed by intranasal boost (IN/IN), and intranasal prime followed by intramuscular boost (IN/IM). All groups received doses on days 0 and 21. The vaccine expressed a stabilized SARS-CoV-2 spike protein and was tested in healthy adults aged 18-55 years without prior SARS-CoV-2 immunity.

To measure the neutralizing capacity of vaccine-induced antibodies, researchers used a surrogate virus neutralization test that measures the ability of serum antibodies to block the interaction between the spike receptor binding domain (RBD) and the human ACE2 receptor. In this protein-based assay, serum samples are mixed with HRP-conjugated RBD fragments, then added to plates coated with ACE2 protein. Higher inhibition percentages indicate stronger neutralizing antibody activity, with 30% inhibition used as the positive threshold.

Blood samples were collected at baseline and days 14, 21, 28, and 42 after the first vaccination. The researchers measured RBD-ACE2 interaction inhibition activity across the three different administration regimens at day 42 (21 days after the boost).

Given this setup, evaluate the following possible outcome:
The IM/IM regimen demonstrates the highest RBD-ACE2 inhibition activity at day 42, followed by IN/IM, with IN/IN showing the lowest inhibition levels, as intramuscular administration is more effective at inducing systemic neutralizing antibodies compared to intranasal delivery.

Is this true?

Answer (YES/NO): YES